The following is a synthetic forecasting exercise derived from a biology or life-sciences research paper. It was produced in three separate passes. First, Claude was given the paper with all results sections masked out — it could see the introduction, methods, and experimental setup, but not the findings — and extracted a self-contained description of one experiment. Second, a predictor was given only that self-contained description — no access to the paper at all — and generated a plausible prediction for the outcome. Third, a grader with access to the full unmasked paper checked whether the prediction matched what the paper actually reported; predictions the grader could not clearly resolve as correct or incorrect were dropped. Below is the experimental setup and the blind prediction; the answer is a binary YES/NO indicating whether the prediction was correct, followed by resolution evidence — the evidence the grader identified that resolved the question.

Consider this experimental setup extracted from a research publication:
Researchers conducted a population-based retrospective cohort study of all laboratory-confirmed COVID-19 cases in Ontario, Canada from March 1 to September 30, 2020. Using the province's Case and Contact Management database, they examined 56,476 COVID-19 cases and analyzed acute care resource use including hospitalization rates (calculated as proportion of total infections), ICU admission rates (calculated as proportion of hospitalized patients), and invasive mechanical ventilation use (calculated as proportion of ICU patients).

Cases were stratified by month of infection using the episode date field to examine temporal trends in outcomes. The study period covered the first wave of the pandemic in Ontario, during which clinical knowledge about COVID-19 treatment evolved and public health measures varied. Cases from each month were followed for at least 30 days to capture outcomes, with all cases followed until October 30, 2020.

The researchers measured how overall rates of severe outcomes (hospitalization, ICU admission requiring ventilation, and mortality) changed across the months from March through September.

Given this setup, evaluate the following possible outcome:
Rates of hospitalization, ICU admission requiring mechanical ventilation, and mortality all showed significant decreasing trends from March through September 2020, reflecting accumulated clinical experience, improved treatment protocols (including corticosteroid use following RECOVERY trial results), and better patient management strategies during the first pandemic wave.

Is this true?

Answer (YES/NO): YES